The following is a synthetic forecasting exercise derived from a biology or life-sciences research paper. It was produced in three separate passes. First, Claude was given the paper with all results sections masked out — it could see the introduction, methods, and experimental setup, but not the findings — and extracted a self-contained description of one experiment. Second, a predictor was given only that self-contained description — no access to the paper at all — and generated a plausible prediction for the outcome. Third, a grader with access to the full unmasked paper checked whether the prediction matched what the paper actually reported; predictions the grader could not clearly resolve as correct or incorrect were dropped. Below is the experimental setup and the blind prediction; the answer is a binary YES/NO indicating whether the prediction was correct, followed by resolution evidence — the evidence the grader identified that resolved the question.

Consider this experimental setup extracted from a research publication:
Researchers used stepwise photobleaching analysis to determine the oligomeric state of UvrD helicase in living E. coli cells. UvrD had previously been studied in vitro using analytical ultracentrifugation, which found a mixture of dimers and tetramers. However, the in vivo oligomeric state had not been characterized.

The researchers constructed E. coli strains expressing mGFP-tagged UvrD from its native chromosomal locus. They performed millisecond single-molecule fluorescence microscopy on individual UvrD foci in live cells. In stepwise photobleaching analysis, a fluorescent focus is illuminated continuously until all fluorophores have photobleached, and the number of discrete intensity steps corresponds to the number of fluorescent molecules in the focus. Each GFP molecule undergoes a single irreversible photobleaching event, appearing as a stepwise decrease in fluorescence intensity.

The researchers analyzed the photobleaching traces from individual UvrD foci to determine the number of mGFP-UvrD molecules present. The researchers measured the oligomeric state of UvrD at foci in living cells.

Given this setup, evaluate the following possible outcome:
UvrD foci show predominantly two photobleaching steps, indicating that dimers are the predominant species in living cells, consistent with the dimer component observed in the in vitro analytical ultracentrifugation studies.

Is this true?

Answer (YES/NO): NO